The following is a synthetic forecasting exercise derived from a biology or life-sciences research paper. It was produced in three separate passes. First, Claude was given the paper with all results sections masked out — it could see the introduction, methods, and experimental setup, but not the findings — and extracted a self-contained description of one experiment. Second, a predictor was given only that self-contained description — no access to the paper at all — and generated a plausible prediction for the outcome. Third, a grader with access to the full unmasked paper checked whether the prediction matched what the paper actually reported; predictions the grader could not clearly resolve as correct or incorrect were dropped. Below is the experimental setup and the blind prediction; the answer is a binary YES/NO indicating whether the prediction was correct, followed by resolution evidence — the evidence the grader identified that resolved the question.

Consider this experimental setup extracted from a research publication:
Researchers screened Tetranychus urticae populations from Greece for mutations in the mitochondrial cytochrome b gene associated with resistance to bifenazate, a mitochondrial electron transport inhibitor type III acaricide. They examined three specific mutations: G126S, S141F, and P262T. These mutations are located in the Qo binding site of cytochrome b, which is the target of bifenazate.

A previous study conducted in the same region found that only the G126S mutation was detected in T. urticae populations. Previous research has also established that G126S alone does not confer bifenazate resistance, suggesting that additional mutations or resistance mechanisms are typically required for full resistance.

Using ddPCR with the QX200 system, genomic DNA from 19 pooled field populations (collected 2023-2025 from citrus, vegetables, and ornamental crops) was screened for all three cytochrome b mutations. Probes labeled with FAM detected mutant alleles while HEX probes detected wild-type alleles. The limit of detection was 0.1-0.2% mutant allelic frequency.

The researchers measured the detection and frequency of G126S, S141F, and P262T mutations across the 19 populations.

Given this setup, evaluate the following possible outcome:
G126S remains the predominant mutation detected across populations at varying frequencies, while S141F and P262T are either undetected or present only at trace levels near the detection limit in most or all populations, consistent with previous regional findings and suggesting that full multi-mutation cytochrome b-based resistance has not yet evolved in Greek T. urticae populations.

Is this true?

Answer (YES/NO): NO